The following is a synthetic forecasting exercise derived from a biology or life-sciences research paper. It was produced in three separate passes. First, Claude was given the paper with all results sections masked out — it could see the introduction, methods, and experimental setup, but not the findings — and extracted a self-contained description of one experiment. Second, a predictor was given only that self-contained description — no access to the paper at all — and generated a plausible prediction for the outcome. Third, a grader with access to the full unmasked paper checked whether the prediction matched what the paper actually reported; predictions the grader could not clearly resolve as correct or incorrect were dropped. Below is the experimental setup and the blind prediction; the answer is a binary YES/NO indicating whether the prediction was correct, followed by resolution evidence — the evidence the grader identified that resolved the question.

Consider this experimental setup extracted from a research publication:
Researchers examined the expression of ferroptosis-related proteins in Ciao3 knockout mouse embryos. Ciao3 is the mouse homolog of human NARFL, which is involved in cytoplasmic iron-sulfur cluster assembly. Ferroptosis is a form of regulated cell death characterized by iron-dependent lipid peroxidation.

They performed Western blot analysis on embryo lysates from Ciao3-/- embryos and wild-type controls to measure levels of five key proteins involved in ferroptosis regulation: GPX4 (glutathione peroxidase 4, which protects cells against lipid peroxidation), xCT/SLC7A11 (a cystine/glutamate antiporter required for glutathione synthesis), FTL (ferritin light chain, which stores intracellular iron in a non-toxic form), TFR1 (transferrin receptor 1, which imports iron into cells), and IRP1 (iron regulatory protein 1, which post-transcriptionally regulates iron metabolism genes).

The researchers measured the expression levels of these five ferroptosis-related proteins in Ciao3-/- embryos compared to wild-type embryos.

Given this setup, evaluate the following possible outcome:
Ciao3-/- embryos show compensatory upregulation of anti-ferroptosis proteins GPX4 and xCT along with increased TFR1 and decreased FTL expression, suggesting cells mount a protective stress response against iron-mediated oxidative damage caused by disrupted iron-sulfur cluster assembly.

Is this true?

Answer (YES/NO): NO